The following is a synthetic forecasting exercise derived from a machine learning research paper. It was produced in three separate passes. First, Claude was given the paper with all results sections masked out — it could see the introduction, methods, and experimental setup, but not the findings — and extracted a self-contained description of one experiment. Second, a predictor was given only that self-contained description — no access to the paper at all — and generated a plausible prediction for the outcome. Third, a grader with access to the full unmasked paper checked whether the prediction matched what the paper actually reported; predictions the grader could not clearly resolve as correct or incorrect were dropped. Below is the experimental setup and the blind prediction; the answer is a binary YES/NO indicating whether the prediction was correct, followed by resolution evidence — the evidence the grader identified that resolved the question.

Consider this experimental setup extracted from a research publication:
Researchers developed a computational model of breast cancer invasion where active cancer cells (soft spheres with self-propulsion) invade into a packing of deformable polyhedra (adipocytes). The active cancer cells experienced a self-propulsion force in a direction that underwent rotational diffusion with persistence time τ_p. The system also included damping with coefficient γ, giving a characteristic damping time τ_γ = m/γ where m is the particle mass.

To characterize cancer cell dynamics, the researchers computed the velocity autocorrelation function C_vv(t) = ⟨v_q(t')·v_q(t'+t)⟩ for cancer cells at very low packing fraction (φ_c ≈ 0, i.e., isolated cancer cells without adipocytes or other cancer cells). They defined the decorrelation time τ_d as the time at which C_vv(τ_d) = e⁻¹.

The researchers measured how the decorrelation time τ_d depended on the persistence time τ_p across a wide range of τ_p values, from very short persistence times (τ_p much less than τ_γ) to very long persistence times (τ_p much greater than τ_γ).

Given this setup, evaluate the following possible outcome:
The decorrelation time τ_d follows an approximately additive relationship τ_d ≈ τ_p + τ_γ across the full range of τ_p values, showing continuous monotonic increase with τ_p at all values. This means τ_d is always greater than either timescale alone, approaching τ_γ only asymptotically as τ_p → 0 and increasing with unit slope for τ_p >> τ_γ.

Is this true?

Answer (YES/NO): NO